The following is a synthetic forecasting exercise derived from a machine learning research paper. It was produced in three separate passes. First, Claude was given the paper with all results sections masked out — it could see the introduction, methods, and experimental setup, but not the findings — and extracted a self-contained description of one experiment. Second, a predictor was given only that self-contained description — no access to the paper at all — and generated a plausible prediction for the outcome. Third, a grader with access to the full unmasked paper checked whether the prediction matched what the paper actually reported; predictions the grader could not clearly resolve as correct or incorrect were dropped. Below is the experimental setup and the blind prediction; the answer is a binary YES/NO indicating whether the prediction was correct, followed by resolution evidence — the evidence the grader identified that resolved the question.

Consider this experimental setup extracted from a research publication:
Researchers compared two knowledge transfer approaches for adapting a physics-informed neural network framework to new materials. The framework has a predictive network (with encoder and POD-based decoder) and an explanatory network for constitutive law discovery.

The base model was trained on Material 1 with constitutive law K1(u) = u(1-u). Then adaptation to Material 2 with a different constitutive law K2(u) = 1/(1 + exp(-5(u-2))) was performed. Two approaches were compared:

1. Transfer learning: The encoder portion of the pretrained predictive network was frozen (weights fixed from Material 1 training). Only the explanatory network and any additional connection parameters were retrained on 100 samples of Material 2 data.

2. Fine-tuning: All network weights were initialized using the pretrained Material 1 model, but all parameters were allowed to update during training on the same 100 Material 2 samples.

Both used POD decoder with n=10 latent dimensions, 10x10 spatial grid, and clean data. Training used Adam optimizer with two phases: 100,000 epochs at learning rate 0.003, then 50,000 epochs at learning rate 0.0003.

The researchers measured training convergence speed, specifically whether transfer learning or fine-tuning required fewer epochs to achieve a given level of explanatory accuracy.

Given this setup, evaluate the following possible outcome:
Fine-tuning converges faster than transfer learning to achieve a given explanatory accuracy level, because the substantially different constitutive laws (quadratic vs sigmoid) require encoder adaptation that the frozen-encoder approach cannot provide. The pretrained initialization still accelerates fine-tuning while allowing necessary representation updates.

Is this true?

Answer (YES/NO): YES